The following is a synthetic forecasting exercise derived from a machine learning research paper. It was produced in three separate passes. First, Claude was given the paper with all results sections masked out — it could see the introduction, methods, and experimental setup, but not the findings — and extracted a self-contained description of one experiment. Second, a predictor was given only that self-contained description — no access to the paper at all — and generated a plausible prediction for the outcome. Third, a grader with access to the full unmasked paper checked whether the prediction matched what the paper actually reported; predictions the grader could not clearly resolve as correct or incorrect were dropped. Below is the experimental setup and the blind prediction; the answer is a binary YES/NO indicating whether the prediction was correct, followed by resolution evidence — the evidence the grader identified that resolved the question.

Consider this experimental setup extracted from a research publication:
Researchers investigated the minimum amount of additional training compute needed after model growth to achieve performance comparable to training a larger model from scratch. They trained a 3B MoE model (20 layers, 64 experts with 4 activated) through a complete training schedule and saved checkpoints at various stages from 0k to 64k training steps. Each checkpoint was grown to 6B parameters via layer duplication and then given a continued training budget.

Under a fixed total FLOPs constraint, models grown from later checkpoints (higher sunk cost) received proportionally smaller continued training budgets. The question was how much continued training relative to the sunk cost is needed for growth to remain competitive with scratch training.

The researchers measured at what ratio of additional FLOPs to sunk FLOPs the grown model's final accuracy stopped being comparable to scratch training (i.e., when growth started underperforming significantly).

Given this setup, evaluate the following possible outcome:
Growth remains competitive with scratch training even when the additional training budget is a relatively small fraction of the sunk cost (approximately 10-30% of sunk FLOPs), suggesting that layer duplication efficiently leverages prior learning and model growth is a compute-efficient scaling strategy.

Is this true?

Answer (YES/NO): NO